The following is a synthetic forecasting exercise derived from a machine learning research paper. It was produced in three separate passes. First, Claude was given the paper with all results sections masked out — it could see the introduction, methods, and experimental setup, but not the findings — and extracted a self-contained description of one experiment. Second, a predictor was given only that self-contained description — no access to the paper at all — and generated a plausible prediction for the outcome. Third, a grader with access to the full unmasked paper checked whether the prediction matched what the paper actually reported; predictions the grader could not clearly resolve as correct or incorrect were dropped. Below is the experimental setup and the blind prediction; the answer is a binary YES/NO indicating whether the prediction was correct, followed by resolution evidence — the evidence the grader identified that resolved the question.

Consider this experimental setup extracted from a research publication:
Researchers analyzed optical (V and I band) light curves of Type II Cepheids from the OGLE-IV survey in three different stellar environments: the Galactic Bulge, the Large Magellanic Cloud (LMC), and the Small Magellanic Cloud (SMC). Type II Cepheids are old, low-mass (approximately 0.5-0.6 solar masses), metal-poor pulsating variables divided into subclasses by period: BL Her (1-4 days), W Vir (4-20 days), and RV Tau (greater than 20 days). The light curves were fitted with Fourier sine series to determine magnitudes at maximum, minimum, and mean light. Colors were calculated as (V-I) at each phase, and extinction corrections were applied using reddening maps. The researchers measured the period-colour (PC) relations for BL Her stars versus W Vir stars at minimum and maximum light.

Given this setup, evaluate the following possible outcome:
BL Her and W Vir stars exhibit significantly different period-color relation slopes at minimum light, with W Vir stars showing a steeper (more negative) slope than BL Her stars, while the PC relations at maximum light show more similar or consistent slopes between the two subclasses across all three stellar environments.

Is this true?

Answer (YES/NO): NO